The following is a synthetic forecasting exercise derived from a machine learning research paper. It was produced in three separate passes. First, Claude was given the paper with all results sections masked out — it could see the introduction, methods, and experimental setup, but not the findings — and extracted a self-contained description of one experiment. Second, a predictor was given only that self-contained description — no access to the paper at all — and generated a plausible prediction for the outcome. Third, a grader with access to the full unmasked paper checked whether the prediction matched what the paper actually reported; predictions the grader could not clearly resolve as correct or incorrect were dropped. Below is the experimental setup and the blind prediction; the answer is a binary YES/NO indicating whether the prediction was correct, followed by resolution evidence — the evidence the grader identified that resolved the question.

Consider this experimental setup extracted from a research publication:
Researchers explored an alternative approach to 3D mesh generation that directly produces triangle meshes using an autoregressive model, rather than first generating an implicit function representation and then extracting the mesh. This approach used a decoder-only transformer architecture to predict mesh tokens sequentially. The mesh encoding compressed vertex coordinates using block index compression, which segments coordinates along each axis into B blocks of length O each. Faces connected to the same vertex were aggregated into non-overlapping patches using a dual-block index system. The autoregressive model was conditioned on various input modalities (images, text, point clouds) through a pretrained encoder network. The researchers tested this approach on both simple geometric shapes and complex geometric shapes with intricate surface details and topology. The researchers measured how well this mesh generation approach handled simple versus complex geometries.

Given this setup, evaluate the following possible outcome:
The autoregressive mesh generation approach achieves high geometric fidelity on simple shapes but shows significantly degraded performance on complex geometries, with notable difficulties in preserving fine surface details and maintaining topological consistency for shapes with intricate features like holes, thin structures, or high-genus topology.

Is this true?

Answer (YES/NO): YES